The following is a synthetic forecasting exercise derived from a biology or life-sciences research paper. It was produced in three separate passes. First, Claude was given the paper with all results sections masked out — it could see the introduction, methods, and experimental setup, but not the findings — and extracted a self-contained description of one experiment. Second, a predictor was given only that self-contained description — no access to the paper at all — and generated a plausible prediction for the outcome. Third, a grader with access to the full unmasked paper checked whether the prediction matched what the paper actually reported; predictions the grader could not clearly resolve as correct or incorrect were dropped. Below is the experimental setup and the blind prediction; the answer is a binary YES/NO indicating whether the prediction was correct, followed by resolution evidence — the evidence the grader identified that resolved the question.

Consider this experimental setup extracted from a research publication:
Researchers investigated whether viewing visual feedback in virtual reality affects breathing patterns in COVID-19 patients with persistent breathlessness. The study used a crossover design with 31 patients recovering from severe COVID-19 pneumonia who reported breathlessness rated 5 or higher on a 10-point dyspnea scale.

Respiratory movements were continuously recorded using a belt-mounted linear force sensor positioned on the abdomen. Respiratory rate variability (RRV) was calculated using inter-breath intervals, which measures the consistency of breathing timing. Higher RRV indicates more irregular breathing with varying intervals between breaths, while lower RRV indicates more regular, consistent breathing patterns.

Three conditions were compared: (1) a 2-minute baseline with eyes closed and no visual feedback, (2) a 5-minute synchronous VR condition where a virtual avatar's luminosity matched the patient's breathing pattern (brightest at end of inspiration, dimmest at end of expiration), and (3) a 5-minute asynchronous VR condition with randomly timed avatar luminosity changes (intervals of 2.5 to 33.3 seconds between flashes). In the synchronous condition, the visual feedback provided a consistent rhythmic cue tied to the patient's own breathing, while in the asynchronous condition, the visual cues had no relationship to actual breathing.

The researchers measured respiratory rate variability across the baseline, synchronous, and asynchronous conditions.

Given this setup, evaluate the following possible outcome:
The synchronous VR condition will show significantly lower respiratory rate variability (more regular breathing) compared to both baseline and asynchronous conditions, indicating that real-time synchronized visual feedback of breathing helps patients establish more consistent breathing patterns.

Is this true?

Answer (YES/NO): NO